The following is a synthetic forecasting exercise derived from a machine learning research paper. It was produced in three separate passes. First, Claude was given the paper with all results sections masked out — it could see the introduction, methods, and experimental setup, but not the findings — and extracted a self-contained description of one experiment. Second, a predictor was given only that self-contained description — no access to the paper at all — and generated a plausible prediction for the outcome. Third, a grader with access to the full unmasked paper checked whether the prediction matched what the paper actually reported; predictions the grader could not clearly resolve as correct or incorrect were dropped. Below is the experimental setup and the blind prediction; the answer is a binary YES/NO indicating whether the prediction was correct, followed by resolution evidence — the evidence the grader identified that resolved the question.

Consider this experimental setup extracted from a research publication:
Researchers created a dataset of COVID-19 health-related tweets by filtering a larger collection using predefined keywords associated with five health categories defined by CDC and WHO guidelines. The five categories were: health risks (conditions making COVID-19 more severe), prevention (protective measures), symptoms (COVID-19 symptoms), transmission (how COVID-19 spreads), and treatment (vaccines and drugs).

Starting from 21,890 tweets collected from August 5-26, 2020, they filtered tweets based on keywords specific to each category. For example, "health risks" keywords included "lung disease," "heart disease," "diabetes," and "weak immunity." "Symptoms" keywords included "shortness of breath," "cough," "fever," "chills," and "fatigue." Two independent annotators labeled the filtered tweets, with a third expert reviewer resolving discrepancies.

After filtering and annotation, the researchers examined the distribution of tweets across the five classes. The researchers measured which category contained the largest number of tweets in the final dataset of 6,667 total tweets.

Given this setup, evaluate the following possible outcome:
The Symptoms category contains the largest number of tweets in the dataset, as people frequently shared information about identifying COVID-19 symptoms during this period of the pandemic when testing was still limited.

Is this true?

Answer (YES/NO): NO